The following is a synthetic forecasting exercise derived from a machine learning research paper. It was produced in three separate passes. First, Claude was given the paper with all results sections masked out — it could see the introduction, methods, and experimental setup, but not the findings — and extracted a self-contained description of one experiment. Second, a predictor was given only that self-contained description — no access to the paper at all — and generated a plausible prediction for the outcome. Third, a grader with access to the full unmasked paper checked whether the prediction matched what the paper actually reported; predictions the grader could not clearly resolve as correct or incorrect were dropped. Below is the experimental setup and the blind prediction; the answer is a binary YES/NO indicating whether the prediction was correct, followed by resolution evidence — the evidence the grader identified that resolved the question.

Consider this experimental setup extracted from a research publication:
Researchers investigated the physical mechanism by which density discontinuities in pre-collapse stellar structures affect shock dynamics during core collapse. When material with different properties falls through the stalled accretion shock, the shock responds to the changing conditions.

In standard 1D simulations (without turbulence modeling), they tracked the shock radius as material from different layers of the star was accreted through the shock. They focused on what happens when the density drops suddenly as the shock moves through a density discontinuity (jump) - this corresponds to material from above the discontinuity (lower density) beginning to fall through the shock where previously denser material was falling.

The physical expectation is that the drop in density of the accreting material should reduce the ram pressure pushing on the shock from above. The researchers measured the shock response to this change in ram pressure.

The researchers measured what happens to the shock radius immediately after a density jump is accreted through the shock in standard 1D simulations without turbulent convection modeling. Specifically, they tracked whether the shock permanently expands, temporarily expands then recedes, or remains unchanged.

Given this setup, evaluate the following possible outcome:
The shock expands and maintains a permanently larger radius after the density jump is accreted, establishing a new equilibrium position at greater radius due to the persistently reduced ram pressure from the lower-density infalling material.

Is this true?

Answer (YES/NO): NO